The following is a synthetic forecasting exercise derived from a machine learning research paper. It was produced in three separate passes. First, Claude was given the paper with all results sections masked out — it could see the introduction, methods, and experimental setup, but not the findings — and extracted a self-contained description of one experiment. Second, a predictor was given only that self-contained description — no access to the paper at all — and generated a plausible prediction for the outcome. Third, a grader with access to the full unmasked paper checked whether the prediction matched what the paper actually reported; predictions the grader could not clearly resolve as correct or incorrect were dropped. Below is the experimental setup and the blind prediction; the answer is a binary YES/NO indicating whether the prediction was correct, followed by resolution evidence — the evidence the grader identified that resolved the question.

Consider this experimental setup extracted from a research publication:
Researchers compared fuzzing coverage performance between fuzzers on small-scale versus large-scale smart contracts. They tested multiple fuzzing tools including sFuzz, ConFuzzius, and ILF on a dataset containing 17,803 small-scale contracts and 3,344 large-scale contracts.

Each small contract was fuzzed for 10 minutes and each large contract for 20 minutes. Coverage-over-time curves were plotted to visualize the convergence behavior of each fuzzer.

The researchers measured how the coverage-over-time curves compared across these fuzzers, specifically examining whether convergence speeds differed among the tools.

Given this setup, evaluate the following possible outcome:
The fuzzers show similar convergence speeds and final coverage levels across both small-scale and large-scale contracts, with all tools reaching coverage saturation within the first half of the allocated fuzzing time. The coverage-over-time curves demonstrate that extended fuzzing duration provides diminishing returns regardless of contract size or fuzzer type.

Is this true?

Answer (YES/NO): NO